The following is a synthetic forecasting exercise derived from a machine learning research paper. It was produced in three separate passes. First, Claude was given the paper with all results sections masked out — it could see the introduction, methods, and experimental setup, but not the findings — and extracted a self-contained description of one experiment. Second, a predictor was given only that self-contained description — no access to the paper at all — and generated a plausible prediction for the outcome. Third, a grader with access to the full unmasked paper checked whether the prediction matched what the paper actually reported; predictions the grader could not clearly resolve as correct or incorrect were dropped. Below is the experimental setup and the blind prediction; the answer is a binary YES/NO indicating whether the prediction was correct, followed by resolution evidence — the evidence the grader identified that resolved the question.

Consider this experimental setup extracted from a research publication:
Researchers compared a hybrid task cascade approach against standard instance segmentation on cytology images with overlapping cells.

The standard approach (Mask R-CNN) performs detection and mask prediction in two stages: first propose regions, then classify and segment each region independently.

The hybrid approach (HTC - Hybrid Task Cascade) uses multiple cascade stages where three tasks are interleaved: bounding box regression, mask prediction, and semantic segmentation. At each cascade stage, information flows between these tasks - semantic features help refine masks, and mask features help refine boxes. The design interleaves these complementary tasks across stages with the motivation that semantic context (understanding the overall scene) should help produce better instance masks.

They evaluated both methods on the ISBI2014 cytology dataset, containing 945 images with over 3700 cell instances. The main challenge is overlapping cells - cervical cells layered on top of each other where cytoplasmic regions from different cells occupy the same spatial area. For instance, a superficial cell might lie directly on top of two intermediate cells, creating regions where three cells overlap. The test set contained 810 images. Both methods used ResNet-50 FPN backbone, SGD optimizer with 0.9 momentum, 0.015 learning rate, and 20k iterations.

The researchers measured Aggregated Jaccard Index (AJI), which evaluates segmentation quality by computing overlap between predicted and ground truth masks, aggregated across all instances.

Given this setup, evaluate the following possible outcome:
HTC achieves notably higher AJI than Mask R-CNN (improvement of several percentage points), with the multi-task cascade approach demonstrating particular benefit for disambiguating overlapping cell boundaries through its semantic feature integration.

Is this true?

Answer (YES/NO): NO